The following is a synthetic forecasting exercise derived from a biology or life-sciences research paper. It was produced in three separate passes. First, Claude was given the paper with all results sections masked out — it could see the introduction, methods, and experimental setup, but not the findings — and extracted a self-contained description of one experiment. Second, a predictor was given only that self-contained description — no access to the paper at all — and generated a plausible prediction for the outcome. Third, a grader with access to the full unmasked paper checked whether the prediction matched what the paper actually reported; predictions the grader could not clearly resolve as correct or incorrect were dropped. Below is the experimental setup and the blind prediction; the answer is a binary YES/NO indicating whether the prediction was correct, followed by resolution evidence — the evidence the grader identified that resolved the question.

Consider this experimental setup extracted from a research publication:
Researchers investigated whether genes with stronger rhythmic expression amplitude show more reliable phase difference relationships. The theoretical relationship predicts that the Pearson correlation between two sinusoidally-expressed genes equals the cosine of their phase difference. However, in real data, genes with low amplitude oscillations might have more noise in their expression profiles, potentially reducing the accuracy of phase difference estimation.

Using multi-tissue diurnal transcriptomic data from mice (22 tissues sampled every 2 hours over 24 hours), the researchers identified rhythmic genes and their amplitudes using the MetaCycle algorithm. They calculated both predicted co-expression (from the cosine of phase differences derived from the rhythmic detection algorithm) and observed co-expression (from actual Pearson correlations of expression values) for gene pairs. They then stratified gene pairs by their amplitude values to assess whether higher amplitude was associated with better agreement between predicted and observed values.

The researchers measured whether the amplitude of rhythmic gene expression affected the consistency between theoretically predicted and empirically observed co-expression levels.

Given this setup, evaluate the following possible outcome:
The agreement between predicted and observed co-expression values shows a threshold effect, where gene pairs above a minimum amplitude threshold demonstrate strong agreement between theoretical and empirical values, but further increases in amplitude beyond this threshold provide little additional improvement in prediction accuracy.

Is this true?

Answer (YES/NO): NO